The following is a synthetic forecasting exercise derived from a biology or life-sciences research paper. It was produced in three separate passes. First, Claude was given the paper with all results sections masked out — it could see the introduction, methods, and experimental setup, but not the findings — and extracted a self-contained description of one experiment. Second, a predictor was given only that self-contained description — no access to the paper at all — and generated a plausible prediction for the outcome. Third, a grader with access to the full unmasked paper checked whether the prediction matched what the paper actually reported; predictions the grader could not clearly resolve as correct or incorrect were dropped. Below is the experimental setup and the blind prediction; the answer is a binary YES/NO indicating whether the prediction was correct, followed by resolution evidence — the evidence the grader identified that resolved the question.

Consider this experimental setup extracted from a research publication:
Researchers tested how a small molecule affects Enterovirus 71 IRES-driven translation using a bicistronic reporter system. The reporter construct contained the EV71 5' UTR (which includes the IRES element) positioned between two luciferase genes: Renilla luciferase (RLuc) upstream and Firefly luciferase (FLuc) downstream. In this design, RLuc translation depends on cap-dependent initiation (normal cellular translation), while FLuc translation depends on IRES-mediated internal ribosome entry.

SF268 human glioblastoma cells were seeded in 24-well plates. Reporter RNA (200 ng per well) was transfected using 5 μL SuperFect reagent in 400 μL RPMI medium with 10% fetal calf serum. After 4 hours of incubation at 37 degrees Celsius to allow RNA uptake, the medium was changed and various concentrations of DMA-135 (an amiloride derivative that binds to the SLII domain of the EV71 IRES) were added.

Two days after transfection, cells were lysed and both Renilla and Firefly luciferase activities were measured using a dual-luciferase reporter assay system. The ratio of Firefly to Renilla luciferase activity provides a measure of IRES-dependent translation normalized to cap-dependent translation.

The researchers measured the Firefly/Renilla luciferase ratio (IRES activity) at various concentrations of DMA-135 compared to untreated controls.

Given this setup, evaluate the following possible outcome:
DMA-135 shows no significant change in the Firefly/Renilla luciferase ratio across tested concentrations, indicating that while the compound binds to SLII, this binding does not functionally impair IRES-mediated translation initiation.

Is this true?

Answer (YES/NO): NO